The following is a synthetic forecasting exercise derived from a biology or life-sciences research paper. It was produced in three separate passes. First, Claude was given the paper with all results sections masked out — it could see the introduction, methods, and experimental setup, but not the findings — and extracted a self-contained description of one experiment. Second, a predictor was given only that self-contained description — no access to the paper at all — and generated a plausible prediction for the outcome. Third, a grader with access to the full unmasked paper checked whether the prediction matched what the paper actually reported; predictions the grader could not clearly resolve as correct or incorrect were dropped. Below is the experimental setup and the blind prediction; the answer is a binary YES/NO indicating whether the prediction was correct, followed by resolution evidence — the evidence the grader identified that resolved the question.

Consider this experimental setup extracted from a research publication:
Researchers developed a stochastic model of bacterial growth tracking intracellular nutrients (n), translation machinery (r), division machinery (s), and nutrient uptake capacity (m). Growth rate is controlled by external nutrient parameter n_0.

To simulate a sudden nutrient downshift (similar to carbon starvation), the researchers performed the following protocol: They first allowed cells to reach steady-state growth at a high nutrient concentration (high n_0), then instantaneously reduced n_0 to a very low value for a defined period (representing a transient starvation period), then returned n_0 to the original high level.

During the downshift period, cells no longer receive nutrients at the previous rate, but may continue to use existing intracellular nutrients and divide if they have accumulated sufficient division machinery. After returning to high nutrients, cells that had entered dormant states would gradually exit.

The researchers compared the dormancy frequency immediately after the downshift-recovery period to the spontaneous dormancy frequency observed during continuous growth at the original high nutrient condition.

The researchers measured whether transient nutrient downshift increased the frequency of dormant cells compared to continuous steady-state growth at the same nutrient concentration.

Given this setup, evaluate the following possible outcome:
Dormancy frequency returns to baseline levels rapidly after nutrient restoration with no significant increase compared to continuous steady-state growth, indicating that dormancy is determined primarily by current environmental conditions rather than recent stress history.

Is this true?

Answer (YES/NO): NO